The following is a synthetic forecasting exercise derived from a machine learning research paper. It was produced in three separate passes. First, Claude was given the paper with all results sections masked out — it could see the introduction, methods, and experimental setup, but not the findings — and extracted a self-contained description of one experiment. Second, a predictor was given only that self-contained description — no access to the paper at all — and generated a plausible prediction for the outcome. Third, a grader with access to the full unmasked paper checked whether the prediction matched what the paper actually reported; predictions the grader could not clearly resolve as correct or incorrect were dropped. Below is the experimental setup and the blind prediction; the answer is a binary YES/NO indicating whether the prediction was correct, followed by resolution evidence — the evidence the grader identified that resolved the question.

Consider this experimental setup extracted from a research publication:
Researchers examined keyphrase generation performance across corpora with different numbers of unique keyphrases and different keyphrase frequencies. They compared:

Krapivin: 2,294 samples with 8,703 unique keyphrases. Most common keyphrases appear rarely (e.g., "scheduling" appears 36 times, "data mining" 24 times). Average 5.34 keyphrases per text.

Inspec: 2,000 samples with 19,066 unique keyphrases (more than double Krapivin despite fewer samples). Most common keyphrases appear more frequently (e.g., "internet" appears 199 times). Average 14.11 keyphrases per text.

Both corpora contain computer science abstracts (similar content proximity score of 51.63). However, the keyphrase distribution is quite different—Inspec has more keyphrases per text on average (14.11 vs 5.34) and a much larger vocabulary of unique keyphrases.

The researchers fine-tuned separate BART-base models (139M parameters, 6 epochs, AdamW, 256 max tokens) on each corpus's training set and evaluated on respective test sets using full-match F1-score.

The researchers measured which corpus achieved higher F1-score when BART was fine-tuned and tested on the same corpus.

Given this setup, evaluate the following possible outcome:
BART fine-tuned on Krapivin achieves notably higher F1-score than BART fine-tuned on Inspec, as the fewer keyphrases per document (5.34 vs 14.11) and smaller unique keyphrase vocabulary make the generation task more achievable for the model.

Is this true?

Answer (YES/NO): NO